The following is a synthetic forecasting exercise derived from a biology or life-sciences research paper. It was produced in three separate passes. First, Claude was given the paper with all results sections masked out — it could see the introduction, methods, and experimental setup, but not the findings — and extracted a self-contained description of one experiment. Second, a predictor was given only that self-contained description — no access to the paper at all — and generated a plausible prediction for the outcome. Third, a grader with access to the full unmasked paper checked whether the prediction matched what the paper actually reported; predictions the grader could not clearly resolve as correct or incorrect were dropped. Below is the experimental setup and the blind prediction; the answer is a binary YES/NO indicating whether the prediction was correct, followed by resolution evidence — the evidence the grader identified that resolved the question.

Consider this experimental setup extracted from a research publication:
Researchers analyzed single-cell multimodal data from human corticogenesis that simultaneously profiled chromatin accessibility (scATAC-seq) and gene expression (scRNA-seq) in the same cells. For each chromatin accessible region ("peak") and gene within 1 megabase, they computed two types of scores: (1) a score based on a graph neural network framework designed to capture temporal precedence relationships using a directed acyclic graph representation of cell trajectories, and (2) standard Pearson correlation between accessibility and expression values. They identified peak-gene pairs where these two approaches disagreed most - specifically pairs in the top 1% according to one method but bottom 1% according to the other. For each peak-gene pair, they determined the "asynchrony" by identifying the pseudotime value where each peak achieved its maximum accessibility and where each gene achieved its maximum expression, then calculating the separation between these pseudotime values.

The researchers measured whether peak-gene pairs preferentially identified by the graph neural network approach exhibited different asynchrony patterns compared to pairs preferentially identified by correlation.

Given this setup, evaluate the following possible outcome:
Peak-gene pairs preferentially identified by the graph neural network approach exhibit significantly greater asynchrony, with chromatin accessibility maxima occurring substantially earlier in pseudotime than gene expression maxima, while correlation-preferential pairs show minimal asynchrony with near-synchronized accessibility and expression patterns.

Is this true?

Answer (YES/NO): YES